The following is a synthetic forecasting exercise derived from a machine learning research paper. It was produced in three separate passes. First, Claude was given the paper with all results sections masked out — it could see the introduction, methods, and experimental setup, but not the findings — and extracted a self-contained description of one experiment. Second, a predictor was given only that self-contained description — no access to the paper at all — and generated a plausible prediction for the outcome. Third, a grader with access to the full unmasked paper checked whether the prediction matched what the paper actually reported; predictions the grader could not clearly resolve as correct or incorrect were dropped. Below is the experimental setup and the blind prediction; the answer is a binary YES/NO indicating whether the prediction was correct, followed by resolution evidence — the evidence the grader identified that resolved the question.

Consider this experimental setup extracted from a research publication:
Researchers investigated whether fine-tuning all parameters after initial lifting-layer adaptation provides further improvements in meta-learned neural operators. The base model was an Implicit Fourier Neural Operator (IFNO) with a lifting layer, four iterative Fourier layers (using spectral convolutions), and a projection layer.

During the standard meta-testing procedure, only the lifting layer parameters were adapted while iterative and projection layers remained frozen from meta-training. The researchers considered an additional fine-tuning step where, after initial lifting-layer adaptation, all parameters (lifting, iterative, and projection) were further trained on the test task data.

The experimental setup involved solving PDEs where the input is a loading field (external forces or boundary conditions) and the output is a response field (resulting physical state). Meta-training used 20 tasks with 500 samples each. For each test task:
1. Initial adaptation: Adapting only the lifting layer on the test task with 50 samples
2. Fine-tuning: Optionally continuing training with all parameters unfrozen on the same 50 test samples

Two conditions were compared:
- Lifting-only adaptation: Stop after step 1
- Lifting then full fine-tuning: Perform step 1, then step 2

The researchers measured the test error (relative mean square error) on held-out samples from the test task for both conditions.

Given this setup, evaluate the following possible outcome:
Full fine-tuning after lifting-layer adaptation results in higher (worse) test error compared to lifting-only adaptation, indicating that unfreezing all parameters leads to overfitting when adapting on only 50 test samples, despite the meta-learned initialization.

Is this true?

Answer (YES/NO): NO